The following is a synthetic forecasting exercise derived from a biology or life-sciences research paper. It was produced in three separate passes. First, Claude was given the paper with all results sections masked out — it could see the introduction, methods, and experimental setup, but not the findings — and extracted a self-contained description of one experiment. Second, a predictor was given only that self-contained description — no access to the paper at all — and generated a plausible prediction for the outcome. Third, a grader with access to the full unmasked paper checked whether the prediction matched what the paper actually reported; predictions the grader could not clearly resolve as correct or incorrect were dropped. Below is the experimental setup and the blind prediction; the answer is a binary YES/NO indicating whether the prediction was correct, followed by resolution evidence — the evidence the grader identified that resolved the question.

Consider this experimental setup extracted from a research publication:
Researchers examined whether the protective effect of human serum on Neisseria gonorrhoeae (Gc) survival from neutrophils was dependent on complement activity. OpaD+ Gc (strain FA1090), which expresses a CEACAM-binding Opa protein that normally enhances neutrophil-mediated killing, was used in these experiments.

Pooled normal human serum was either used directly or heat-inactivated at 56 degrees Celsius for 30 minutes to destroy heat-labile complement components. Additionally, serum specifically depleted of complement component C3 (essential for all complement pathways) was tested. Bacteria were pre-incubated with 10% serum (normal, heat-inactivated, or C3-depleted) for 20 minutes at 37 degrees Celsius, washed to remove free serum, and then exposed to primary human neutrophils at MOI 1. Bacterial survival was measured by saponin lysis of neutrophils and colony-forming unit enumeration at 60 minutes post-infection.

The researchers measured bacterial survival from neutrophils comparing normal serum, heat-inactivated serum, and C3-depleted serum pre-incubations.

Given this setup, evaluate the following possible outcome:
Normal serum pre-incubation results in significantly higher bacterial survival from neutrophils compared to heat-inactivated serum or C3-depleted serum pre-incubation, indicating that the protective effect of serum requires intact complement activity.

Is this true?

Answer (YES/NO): NO